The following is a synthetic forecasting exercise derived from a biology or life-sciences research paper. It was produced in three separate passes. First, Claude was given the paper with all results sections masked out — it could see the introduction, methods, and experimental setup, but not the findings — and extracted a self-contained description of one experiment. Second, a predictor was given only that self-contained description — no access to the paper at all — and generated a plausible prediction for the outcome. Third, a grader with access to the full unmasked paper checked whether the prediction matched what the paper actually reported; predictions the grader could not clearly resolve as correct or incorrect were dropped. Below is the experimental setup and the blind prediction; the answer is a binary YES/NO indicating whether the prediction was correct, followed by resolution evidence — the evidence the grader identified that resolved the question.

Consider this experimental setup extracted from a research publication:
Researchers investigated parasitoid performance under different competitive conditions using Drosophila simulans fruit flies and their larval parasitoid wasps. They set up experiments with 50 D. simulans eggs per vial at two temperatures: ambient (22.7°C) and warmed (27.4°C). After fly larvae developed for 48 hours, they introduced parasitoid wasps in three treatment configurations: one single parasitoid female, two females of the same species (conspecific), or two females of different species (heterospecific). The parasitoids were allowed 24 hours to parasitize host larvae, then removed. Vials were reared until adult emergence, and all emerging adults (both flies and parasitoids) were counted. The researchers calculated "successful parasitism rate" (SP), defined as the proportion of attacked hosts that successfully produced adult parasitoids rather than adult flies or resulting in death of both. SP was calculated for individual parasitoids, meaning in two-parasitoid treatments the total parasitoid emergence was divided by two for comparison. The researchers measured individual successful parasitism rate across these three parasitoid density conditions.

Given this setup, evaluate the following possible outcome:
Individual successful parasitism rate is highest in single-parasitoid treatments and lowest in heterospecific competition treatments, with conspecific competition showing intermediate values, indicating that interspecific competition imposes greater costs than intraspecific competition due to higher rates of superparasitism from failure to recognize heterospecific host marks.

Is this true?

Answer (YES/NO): NO